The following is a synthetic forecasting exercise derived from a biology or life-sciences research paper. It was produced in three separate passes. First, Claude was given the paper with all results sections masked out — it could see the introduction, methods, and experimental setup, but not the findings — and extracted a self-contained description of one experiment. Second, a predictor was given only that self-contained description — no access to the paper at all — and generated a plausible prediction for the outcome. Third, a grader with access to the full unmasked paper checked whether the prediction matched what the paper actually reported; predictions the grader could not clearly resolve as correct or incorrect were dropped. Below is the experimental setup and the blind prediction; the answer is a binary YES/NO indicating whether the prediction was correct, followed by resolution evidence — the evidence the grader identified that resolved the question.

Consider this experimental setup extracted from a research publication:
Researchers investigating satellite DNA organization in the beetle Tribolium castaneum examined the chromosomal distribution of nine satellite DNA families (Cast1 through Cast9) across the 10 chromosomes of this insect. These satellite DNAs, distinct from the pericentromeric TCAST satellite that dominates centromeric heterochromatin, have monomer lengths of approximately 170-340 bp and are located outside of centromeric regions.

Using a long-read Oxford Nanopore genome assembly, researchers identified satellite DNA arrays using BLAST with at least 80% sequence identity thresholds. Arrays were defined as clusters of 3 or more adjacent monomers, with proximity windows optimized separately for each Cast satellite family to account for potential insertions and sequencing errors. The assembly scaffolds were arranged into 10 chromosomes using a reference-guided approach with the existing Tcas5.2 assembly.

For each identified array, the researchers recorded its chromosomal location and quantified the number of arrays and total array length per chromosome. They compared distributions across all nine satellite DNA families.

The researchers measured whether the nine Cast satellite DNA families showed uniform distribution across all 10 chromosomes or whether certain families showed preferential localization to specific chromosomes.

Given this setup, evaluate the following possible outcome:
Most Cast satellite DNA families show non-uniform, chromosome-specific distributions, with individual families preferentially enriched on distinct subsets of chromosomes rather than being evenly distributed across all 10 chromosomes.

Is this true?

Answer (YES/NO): NO